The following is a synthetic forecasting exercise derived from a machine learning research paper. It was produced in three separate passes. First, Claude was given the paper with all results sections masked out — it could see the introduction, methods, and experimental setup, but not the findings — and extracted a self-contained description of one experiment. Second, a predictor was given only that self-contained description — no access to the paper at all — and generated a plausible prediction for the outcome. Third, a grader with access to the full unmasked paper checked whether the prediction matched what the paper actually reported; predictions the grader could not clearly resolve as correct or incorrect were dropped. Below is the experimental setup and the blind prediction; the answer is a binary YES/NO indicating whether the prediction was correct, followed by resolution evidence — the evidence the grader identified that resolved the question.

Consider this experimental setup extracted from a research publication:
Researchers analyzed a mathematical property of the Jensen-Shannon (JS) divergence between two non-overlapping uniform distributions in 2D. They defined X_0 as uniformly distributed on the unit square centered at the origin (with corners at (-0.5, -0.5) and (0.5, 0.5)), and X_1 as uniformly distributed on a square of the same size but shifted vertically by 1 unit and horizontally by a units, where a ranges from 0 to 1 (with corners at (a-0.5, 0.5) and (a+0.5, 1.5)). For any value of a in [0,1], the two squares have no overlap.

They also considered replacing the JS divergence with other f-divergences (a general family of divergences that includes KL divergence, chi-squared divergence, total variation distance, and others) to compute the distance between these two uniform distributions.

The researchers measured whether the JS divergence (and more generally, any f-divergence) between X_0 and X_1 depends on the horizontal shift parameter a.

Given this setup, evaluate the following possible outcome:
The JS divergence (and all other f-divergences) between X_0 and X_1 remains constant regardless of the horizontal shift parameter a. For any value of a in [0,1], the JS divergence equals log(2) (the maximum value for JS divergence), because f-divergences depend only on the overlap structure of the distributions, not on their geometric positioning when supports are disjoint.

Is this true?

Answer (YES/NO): YES